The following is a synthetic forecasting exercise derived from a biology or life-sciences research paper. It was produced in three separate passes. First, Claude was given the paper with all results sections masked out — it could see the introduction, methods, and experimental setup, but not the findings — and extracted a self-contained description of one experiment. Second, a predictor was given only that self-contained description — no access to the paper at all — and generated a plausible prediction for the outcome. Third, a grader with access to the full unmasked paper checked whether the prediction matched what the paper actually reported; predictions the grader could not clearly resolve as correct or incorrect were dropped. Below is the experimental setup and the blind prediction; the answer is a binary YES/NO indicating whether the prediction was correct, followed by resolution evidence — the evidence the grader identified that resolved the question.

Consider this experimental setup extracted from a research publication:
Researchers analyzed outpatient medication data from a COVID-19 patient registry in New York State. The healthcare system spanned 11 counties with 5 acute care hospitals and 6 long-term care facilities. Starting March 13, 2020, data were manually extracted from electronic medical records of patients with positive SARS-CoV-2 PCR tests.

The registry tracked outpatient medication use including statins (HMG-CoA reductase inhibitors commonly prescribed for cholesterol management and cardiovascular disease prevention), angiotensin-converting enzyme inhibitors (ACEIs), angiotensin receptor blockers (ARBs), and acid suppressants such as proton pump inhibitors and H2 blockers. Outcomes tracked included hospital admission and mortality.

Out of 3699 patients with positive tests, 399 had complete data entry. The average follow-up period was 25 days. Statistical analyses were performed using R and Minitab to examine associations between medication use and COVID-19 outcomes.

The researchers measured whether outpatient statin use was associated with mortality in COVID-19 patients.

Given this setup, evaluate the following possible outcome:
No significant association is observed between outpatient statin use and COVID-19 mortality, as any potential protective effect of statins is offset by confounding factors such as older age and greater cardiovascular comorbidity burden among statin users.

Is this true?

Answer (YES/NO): NO